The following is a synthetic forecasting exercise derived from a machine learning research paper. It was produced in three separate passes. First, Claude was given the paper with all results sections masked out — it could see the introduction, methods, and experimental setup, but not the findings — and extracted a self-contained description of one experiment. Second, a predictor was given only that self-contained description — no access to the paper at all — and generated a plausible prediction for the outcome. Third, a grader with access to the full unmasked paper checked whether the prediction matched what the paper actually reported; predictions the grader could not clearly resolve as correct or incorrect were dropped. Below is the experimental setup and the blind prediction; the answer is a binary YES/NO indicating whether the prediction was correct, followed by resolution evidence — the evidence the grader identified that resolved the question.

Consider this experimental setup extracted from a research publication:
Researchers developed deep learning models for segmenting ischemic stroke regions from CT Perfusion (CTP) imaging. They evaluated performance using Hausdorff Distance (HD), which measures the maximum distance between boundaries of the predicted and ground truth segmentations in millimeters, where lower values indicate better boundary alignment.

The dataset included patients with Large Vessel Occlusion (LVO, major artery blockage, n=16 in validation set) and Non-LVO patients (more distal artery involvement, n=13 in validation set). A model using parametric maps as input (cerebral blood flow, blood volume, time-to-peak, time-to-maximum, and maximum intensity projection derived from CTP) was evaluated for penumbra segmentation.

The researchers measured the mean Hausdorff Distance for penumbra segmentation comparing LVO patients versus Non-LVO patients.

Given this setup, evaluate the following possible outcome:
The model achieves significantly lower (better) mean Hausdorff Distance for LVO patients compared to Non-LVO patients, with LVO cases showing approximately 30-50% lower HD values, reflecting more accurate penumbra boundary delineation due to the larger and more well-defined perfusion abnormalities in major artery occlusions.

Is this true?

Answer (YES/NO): NO